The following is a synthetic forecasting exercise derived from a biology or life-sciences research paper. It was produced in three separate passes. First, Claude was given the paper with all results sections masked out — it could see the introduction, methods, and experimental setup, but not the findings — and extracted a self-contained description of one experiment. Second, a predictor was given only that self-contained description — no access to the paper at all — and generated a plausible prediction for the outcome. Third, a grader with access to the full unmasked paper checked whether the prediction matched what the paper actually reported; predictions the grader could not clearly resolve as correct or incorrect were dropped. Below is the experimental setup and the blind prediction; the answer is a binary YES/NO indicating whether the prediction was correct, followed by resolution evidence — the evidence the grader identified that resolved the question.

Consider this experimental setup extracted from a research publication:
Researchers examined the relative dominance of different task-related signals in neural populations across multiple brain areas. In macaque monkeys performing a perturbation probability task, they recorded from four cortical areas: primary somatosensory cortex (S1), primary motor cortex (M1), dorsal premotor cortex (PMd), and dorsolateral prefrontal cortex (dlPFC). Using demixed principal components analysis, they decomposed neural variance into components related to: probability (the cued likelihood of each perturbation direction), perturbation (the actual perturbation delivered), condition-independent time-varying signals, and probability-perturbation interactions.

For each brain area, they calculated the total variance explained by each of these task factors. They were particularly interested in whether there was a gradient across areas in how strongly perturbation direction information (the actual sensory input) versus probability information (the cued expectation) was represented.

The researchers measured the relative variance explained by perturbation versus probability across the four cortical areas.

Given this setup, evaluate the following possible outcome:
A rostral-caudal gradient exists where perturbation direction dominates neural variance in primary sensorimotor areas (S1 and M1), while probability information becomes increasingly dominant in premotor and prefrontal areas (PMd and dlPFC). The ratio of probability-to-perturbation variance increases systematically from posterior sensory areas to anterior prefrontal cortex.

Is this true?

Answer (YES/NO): YES